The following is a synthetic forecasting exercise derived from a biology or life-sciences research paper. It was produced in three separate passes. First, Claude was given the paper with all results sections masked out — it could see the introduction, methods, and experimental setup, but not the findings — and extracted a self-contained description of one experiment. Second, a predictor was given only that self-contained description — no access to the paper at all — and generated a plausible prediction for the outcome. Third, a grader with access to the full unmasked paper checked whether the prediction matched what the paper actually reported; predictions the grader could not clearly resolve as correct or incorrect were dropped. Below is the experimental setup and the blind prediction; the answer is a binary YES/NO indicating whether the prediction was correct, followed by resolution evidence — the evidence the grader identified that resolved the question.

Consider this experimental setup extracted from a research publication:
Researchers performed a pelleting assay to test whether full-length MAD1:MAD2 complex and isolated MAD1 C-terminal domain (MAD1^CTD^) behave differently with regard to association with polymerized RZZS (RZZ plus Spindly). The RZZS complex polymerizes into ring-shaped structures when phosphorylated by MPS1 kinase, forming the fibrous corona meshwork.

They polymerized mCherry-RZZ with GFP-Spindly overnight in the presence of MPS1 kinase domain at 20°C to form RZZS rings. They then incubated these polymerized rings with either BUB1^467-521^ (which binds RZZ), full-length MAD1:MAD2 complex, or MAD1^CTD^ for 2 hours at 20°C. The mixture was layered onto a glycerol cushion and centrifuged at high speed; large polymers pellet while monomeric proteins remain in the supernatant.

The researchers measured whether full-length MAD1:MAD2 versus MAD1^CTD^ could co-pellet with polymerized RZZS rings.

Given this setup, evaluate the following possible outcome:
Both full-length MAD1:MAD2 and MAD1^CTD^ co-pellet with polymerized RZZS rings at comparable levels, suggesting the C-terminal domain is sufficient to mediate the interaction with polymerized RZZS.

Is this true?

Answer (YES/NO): NO